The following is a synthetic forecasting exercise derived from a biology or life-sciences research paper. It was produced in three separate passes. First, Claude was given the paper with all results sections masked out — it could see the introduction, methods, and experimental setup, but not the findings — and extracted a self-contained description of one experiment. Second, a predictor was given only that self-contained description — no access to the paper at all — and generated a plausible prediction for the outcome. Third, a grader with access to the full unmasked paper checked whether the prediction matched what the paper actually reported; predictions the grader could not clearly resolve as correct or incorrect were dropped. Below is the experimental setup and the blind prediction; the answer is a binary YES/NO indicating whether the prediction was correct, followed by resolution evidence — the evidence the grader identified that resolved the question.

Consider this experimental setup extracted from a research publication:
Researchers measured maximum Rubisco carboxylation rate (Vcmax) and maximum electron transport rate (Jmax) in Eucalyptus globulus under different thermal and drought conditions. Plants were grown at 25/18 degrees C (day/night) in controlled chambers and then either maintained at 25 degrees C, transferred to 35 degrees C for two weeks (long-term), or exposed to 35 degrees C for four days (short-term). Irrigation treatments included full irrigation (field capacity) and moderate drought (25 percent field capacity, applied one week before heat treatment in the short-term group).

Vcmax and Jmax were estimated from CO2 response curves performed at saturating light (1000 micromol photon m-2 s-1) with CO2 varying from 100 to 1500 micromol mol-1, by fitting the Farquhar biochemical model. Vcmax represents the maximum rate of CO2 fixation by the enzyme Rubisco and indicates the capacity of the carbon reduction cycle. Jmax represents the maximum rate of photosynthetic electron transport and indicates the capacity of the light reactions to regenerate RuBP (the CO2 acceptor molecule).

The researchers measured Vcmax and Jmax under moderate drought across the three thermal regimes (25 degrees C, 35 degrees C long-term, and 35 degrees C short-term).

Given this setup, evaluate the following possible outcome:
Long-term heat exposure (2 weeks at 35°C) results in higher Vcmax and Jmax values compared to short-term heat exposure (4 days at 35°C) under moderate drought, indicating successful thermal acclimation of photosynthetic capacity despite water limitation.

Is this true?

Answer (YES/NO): NO